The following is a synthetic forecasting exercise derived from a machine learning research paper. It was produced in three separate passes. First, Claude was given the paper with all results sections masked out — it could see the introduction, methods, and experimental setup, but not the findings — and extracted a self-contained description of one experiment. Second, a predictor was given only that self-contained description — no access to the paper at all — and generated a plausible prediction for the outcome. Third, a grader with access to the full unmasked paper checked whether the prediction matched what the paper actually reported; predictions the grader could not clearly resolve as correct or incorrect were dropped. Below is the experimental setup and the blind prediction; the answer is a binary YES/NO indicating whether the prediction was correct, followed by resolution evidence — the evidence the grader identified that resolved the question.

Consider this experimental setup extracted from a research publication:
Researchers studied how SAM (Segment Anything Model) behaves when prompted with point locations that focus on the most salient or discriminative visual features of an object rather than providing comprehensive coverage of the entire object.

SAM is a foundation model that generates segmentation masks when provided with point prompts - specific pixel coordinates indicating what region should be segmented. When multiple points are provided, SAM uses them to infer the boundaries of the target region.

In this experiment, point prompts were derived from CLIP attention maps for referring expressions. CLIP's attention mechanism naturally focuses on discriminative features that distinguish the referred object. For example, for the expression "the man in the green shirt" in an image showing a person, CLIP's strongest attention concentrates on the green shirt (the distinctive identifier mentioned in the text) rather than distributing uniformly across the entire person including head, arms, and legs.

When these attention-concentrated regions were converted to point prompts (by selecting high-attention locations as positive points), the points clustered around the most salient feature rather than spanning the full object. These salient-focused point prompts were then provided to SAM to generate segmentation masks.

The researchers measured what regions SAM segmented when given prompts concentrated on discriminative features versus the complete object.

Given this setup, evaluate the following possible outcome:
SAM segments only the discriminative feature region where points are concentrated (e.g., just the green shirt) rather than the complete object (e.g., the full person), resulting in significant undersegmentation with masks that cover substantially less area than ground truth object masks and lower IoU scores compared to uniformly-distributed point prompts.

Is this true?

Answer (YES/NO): YES